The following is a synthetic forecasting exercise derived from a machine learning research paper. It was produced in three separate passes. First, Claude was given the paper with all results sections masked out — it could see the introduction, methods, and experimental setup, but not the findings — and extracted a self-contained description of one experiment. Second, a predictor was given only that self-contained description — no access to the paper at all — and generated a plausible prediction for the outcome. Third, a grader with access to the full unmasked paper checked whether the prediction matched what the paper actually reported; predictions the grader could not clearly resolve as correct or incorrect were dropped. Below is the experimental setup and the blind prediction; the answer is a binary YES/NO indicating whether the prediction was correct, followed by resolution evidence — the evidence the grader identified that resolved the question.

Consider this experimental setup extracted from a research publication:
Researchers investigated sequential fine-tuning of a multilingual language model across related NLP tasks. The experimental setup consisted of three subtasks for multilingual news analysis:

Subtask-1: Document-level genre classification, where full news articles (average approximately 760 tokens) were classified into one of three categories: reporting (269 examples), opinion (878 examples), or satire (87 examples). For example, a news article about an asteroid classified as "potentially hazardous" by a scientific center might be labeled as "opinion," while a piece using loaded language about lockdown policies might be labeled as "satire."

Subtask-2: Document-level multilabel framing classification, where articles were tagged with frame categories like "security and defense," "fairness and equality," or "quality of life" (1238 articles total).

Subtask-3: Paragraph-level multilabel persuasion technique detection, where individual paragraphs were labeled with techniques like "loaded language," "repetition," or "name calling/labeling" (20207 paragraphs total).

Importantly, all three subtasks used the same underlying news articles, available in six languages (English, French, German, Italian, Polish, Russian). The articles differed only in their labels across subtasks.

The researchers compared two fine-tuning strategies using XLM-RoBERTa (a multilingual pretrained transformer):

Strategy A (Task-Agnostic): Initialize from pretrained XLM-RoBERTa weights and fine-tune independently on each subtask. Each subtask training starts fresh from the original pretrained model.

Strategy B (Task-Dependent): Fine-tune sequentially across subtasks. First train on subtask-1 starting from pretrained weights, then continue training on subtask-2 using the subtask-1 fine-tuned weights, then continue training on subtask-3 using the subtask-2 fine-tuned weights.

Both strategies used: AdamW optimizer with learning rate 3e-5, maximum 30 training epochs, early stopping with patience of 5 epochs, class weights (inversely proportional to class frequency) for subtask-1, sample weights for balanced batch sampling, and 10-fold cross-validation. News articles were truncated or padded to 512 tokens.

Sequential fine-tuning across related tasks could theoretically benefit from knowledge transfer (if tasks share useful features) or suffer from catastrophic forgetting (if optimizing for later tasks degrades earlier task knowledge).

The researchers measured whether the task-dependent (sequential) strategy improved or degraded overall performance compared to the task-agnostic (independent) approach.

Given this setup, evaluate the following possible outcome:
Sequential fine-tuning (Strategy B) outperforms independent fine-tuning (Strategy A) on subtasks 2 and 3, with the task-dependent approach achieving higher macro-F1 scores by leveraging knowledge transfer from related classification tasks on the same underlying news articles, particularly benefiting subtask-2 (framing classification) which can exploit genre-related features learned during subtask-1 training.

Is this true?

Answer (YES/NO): NO